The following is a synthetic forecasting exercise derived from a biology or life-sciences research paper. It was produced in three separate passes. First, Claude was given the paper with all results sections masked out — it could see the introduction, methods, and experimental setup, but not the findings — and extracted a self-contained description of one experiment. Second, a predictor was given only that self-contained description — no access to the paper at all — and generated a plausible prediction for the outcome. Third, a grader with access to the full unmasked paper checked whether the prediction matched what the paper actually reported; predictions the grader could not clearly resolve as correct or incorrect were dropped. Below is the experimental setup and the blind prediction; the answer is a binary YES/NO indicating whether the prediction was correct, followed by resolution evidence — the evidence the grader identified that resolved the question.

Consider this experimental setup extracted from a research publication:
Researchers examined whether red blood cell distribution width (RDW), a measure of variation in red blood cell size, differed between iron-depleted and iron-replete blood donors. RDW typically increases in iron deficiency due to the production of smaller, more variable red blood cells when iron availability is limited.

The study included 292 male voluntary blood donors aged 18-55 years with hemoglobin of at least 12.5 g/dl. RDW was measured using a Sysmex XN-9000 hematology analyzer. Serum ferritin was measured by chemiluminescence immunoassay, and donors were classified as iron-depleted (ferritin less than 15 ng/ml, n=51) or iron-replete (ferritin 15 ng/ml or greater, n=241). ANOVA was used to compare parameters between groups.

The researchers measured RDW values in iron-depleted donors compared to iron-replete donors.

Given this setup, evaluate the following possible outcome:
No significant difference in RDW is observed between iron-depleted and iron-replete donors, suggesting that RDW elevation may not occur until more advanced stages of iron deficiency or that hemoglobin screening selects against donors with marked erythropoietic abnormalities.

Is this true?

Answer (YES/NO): NO